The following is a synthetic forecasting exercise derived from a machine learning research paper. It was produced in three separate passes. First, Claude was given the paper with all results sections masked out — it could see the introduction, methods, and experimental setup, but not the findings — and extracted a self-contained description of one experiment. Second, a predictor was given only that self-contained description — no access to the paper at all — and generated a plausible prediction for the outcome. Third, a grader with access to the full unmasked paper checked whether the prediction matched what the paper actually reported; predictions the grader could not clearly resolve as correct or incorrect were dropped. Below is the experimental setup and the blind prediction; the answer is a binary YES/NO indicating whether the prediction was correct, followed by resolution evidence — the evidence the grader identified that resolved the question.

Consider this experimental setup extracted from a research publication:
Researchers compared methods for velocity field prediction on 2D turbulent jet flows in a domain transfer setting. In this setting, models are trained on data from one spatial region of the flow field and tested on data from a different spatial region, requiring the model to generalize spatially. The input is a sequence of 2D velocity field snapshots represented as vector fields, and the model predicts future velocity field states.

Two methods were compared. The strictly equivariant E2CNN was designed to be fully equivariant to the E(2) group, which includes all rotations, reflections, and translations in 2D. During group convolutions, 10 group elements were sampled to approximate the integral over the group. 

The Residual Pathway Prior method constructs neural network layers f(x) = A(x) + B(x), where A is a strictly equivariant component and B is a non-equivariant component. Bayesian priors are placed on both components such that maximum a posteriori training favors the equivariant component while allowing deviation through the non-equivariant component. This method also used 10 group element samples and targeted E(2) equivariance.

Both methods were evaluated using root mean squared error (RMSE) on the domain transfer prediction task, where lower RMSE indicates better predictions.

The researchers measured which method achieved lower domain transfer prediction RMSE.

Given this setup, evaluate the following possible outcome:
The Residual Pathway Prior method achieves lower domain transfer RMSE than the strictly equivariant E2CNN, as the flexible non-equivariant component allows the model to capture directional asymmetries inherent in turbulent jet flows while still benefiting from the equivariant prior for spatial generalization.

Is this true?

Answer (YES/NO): NO